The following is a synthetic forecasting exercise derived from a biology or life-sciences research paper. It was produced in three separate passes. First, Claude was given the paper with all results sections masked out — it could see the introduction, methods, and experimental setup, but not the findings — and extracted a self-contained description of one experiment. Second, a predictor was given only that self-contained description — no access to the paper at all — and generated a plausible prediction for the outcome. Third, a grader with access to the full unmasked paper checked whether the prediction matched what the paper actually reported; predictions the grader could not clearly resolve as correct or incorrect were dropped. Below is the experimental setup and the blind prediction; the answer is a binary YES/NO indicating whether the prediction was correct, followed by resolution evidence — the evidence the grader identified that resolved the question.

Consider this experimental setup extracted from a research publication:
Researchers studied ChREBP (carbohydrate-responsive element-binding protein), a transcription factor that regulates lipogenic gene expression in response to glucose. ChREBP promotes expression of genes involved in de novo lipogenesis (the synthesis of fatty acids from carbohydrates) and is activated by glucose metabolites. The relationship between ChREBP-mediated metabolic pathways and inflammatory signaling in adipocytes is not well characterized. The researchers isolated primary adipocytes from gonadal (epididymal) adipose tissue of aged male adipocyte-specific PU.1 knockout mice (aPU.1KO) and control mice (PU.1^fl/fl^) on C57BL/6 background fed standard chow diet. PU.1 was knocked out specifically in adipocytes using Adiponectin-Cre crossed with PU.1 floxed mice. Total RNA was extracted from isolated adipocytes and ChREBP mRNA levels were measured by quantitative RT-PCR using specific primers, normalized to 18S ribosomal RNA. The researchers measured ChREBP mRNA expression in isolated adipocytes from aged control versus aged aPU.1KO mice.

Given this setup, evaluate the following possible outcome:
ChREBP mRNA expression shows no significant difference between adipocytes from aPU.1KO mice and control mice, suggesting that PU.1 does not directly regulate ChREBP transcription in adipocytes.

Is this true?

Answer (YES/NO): NO